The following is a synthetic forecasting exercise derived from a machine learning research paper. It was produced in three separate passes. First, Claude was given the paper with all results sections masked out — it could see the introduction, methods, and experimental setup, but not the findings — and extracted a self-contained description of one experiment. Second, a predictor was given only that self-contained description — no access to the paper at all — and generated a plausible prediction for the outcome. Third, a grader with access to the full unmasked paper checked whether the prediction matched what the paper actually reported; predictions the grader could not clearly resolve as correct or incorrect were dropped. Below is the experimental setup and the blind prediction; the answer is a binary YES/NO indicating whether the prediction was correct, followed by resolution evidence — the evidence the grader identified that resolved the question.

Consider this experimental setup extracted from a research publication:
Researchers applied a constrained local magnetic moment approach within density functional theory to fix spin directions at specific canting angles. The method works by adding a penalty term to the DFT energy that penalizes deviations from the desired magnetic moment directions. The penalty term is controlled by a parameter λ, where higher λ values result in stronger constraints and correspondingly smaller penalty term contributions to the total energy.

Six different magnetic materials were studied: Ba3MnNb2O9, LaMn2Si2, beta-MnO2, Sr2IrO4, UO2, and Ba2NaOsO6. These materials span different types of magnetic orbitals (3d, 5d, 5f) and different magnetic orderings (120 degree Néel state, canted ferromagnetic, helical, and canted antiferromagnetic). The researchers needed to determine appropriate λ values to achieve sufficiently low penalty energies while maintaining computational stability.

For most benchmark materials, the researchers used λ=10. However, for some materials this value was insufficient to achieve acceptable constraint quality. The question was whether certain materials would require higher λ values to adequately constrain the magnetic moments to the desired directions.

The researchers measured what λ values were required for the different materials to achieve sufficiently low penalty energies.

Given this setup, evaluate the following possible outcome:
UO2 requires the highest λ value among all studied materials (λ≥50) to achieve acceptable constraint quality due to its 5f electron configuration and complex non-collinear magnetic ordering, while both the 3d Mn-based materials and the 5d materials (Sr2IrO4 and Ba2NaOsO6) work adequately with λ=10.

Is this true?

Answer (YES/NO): NO